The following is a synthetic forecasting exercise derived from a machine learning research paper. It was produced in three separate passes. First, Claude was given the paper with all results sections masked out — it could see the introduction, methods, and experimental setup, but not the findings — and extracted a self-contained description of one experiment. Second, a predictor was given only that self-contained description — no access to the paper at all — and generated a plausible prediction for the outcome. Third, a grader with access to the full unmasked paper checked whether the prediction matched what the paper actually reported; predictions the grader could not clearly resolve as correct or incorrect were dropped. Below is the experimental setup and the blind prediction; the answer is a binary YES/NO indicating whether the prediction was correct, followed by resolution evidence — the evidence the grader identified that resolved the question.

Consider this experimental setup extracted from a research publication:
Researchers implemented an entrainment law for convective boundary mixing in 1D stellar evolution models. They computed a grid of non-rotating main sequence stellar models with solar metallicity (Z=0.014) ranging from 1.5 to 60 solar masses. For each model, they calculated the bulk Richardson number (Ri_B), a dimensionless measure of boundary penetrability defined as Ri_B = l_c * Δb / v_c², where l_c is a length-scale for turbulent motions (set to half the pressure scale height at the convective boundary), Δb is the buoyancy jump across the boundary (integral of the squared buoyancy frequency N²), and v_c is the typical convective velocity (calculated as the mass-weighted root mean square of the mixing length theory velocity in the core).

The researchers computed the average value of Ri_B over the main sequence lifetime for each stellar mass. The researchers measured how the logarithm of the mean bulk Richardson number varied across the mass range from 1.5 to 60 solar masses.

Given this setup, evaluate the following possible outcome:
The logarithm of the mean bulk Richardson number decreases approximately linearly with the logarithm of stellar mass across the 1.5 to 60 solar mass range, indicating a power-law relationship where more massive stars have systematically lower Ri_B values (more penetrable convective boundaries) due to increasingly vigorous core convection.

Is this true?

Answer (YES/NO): NO